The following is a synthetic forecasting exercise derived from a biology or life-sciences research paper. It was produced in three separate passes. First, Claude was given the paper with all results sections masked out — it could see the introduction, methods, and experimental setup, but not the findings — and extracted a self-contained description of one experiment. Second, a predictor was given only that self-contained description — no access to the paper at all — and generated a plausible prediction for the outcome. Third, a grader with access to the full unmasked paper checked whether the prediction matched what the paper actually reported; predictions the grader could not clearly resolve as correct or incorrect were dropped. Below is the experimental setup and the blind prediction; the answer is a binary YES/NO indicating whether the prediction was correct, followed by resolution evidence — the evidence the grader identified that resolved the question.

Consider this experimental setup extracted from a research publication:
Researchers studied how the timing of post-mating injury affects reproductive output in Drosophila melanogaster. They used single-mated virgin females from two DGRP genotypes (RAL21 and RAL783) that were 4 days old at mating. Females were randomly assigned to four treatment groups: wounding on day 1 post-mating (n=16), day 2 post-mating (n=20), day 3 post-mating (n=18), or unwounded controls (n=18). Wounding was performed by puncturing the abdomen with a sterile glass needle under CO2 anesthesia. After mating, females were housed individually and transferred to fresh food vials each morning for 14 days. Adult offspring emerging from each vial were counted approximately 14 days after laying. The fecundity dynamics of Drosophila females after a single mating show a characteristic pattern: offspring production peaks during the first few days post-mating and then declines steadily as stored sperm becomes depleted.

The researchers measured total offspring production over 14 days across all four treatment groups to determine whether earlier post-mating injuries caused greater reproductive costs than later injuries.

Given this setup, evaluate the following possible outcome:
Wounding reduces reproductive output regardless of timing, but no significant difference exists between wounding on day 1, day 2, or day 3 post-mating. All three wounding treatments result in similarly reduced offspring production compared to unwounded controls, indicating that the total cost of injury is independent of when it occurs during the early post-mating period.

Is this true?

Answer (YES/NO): NO